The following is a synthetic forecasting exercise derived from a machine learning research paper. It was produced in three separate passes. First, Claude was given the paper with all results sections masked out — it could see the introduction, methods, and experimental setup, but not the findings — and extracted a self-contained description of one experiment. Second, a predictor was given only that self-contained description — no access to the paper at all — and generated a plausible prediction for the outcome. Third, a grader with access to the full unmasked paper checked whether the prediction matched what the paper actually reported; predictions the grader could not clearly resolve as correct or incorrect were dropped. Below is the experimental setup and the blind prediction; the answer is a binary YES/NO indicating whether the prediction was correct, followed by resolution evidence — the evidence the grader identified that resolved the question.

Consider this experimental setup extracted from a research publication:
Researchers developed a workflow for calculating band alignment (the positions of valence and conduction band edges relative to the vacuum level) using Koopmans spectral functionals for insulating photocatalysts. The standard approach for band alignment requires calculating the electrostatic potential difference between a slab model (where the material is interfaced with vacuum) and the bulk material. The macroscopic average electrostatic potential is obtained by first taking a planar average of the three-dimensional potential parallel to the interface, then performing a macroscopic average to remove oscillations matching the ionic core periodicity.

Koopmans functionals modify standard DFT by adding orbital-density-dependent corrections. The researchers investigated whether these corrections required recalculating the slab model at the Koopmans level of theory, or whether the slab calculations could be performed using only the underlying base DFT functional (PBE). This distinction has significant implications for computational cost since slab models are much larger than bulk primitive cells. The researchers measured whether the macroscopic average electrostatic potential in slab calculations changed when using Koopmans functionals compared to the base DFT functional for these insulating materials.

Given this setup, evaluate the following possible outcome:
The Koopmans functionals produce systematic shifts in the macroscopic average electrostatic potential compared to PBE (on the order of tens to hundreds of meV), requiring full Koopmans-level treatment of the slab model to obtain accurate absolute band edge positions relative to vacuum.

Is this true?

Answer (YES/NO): NO